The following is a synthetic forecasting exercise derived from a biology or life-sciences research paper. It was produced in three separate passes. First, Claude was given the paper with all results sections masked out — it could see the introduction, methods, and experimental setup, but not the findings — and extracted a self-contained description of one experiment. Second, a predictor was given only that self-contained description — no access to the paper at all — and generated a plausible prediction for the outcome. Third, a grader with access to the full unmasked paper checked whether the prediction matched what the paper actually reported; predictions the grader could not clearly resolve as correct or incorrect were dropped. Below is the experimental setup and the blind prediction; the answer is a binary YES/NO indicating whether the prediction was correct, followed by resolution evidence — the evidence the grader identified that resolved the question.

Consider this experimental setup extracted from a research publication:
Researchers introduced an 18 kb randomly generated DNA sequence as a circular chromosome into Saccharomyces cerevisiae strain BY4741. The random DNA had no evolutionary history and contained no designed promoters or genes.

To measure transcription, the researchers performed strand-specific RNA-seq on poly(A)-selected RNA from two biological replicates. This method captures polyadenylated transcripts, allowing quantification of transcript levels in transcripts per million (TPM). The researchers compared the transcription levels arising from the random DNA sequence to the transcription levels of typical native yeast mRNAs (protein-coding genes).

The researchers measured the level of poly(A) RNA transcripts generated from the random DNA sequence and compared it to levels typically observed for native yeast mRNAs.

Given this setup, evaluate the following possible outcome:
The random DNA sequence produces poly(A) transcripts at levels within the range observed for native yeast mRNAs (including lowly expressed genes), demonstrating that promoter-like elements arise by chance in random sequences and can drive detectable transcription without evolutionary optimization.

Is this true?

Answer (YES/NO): YES